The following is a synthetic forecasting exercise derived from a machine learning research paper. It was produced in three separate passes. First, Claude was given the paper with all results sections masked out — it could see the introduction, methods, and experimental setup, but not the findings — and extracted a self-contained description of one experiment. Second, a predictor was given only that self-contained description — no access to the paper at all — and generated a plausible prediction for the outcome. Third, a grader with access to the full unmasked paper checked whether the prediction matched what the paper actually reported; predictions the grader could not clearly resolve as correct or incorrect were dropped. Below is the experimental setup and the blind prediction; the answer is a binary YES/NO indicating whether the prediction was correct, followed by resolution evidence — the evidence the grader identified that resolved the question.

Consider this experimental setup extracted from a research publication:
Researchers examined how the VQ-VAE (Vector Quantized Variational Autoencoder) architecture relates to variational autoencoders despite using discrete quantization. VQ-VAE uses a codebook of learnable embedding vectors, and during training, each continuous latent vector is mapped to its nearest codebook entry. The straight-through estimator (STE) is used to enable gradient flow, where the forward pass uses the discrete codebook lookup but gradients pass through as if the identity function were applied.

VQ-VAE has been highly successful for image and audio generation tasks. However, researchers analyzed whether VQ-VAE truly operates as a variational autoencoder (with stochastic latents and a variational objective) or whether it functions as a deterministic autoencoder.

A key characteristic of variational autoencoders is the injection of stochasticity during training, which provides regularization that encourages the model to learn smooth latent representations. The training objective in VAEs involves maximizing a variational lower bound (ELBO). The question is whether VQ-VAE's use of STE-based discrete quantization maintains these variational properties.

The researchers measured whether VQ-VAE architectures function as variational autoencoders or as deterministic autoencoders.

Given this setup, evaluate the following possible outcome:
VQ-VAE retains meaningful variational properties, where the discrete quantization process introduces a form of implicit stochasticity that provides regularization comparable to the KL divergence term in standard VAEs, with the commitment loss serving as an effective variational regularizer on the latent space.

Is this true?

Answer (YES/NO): NO